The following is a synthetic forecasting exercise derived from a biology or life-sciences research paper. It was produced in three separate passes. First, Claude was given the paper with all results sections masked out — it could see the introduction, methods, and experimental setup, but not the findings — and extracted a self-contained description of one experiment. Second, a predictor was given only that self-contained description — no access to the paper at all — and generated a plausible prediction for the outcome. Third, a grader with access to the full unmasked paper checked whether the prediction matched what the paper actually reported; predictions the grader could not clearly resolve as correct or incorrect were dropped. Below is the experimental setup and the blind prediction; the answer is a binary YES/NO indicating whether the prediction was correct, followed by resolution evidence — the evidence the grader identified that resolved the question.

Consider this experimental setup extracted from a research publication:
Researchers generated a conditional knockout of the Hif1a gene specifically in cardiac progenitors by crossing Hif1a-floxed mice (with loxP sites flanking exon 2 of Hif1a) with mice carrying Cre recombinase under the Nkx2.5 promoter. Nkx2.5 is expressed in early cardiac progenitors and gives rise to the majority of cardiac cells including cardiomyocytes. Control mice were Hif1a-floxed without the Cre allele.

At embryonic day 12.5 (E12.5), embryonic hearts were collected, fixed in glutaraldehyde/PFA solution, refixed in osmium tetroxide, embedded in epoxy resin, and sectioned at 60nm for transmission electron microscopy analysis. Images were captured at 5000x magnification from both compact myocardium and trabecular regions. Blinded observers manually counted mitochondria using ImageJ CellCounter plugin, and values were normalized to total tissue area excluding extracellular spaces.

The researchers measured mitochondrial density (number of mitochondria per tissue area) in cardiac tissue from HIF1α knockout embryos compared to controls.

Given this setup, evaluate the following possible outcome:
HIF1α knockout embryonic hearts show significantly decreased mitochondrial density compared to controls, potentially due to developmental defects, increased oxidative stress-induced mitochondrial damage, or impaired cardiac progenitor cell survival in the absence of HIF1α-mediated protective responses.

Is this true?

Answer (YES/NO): NO